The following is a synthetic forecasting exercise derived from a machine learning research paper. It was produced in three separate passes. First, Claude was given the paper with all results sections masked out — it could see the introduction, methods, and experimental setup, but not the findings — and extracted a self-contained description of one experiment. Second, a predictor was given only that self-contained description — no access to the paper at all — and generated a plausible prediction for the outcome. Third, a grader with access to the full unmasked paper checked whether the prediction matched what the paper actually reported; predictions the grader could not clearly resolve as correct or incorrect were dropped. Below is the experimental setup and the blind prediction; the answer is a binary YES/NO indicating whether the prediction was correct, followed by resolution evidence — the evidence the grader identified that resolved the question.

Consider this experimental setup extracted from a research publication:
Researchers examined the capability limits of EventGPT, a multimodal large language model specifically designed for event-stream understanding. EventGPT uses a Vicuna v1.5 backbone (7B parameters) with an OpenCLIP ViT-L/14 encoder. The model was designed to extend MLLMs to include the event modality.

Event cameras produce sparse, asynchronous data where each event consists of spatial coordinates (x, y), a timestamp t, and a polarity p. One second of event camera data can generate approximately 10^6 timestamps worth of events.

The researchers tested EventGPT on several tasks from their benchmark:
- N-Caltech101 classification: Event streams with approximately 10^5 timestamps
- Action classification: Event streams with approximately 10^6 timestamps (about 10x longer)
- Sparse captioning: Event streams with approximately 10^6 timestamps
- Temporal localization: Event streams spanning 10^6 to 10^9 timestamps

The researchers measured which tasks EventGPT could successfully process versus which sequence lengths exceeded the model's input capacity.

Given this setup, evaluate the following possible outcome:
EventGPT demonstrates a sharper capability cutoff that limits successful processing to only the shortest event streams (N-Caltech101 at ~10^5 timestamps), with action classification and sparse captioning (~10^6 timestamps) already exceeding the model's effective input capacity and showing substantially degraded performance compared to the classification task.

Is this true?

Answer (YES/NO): NO